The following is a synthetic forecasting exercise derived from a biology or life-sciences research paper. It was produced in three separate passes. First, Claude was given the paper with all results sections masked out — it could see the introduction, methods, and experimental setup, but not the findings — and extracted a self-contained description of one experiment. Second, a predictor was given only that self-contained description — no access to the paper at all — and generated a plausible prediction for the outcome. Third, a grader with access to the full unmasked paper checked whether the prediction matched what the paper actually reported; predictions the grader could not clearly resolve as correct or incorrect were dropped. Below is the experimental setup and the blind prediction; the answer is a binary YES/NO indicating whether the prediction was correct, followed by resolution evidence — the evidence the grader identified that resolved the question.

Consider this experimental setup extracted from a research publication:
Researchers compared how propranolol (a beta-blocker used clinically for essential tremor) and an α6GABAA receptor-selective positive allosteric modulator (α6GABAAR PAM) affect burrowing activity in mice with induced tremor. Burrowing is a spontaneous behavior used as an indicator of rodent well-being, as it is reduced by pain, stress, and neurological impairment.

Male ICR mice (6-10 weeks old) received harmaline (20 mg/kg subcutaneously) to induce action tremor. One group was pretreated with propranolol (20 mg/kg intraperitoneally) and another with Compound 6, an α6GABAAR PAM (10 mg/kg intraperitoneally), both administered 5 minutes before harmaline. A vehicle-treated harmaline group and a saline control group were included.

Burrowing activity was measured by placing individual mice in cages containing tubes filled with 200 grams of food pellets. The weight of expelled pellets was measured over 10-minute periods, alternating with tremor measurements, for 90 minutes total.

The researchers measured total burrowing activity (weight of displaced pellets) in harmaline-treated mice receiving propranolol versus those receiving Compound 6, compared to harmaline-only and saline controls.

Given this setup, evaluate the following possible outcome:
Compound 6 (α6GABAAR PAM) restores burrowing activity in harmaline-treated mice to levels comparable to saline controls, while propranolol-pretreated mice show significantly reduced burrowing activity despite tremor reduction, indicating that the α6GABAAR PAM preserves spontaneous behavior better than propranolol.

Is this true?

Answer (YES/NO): YES